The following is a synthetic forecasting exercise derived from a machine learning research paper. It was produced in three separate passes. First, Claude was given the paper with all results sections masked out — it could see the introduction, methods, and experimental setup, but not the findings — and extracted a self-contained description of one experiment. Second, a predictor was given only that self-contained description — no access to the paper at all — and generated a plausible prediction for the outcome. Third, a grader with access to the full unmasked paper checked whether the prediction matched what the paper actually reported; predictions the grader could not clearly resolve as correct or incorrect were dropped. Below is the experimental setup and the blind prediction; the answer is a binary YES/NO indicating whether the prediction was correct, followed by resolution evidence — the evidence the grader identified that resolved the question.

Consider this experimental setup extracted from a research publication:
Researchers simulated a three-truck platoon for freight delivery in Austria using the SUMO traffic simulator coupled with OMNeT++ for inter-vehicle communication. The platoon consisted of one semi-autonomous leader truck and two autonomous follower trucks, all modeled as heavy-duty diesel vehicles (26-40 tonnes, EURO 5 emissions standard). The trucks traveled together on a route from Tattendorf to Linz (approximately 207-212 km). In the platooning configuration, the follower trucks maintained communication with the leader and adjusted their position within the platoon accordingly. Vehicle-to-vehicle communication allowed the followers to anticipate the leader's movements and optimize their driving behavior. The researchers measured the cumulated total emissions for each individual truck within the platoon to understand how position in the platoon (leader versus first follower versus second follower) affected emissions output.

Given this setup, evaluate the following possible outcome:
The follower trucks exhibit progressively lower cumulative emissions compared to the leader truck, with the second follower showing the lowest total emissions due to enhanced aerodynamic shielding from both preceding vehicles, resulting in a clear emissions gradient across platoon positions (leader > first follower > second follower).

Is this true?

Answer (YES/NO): YES